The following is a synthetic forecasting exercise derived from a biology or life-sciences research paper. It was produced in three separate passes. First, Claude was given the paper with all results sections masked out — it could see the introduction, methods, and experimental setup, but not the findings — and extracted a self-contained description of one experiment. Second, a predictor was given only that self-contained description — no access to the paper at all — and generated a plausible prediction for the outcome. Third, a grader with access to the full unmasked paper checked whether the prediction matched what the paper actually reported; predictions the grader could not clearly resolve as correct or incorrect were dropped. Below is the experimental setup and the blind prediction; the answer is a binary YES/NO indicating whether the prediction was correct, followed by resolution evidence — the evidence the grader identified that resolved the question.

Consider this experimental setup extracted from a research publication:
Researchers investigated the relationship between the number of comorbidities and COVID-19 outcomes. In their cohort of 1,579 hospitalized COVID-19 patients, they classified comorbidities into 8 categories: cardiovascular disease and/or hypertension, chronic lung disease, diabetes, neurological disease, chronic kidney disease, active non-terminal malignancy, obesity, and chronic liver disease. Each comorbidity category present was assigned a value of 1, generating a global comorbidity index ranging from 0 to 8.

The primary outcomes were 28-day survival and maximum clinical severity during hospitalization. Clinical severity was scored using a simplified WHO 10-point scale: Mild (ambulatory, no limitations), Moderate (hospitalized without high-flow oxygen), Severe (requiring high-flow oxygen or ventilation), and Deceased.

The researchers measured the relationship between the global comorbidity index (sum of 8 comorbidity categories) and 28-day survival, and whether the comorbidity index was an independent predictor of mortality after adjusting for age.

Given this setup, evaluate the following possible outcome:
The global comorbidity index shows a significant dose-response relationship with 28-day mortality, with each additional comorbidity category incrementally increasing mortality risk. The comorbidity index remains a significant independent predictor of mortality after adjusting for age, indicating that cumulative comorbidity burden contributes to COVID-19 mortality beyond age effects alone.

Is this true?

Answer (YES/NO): NO